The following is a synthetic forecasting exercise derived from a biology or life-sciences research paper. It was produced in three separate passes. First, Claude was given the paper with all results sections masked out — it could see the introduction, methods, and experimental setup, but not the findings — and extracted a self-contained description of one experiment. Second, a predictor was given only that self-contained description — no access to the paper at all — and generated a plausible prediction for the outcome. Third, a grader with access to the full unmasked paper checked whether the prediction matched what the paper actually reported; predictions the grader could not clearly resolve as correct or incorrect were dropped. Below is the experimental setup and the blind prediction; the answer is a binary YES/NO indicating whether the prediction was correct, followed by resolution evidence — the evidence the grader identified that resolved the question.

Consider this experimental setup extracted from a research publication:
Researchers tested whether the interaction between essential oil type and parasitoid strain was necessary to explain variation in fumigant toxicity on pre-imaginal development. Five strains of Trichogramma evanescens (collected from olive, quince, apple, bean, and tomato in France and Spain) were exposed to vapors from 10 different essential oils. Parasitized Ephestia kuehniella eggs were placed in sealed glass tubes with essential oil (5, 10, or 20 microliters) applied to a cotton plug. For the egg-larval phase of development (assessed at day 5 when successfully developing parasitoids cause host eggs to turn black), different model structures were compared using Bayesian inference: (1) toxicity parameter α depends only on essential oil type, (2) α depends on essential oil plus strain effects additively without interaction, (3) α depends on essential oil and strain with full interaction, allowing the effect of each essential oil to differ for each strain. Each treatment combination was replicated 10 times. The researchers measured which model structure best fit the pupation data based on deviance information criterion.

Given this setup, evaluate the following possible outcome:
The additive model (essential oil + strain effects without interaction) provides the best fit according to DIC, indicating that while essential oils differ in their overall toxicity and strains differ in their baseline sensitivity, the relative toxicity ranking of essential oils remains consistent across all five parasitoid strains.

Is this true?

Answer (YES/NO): NO